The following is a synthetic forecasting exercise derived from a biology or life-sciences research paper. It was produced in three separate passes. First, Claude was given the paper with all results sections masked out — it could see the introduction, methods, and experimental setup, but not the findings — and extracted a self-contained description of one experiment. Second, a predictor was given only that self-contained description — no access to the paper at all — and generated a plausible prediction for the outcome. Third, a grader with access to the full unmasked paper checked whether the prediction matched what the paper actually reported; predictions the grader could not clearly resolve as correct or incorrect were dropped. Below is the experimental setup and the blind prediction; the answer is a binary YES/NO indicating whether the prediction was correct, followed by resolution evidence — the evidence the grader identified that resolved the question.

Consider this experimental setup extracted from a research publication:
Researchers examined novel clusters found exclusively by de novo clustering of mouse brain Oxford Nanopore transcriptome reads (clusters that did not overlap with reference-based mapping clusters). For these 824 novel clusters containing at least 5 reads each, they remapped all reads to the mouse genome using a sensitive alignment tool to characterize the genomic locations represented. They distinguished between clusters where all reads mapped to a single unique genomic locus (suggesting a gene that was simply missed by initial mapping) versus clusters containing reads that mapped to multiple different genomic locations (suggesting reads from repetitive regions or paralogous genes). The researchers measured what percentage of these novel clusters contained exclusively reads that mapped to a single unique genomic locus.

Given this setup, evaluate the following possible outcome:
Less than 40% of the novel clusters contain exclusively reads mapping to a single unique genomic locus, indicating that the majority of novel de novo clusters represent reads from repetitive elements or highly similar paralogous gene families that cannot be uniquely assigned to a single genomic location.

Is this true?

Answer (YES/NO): YES